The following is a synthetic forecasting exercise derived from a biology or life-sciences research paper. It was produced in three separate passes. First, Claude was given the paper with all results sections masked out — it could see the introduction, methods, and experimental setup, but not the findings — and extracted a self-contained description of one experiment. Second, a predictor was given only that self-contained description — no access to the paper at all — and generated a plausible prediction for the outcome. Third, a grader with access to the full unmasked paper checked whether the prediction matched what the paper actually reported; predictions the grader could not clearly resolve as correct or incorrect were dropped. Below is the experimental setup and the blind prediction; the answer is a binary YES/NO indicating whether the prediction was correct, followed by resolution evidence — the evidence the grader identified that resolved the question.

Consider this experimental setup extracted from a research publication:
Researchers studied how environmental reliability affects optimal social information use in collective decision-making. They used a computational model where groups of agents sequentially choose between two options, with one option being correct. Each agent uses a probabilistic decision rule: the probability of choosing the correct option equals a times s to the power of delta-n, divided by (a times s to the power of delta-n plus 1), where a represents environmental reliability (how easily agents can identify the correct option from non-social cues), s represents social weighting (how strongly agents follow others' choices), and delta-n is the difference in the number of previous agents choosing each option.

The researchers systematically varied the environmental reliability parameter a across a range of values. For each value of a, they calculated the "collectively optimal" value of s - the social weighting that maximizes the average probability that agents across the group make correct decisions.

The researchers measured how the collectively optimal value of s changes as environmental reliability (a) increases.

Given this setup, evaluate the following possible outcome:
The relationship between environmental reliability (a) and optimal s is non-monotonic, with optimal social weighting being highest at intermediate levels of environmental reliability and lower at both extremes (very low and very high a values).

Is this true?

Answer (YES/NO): NO